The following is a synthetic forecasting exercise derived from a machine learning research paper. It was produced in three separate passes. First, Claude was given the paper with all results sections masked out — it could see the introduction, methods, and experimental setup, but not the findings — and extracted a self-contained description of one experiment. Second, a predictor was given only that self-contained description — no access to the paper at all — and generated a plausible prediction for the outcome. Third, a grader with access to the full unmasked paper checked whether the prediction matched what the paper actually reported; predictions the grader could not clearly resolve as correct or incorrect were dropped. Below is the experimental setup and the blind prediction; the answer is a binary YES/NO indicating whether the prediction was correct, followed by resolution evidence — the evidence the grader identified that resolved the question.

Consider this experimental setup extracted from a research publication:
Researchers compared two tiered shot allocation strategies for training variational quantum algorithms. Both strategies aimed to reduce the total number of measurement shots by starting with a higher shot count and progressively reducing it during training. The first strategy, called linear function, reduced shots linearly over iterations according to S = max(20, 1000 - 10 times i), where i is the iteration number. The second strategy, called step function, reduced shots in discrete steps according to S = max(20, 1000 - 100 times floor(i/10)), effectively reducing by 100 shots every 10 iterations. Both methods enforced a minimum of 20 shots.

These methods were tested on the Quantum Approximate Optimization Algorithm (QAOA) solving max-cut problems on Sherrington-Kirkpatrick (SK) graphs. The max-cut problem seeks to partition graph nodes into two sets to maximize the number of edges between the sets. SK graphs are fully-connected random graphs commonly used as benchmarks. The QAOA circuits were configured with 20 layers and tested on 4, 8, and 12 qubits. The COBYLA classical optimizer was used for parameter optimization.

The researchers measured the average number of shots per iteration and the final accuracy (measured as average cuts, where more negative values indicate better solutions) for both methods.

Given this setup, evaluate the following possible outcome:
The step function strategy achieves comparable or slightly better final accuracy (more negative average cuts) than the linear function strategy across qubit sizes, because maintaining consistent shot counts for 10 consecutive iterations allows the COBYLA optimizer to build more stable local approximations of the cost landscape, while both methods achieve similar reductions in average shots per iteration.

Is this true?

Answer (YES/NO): NO